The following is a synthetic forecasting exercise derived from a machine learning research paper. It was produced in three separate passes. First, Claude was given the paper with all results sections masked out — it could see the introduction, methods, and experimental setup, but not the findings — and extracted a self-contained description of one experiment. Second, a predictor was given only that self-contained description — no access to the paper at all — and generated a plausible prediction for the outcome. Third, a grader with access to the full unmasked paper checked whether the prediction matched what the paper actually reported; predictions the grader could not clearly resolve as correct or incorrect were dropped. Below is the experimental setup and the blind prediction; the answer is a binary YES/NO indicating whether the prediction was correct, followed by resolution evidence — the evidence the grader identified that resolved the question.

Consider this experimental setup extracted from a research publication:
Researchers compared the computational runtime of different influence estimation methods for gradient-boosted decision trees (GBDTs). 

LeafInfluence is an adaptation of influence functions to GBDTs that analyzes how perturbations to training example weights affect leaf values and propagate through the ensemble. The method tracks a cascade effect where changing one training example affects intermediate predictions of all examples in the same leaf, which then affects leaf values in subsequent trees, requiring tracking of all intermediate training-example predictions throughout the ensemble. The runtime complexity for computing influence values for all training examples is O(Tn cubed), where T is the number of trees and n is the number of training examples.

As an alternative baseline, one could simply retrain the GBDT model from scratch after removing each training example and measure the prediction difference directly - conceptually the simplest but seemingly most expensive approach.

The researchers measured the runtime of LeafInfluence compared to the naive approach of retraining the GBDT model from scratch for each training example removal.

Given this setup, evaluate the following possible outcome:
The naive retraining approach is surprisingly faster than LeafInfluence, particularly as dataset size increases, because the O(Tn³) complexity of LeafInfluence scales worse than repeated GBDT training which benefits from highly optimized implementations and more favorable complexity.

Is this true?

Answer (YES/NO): YES